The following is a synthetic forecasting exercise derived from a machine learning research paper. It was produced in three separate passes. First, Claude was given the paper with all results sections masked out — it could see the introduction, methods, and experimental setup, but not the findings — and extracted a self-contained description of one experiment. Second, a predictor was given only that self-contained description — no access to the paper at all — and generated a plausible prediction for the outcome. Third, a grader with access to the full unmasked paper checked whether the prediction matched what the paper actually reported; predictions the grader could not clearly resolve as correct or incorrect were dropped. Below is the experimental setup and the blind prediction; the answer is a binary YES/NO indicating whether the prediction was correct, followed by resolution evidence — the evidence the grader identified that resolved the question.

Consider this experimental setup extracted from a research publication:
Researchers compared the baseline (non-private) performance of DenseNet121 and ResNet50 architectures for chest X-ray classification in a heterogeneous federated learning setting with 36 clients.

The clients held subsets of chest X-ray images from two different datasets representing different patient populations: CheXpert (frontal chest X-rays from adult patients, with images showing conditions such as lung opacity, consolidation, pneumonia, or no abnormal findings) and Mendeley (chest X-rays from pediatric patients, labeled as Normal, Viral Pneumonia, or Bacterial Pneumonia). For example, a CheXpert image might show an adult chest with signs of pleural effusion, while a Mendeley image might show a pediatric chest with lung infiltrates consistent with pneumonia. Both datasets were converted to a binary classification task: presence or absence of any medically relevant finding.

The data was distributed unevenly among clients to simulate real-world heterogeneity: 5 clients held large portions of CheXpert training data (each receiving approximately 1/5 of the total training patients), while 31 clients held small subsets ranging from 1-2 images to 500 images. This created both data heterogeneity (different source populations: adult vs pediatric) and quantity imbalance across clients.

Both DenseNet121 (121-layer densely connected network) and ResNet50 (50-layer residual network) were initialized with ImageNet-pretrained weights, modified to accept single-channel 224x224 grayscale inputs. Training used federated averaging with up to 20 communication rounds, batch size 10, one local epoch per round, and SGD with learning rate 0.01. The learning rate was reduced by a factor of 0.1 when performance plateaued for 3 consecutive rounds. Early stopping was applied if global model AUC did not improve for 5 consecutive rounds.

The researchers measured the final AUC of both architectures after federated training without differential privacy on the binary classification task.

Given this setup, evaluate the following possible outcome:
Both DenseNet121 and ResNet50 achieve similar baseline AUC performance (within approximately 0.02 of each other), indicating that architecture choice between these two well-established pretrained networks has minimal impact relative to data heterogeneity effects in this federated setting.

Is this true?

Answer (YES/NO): YES